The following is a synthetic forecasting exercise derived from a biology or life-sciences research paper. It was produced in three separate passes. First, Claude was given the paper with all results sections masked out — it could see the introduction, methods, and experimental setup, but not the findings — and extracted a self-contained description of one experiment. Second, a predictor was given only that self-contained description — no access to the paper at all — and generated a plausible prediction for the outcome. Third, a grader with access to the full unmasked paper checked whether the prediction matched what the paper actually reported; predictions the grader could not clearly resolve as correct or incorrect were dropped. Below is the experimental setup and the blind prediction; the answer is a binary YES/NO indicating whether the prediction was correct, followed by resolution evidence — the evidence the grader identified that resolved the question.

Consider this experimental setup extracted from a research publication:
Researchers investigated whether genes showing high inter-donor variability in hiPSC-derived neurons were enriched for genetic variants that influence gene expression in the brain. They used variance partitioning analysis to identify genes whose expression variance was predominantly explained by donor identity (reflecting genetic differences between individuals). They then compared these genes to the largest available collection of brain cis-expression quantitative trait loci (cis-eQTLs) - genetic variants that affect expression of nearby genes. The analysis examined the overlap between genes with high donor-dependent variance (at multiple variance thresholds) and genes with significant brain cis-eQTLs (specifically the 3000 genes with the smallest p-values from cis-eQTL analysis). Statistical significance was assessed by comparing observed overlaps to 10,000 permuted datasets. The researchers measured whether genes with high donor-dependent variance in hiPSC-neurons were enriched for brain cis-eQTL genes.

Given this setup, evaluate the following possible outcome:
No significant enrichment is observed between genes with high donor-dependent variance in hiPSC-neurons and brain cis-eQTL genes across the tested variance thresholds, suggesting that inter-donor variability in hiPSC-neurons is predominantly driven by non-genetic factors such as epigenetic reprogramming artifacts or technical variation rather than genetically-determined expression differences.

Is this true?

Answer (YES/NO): NO